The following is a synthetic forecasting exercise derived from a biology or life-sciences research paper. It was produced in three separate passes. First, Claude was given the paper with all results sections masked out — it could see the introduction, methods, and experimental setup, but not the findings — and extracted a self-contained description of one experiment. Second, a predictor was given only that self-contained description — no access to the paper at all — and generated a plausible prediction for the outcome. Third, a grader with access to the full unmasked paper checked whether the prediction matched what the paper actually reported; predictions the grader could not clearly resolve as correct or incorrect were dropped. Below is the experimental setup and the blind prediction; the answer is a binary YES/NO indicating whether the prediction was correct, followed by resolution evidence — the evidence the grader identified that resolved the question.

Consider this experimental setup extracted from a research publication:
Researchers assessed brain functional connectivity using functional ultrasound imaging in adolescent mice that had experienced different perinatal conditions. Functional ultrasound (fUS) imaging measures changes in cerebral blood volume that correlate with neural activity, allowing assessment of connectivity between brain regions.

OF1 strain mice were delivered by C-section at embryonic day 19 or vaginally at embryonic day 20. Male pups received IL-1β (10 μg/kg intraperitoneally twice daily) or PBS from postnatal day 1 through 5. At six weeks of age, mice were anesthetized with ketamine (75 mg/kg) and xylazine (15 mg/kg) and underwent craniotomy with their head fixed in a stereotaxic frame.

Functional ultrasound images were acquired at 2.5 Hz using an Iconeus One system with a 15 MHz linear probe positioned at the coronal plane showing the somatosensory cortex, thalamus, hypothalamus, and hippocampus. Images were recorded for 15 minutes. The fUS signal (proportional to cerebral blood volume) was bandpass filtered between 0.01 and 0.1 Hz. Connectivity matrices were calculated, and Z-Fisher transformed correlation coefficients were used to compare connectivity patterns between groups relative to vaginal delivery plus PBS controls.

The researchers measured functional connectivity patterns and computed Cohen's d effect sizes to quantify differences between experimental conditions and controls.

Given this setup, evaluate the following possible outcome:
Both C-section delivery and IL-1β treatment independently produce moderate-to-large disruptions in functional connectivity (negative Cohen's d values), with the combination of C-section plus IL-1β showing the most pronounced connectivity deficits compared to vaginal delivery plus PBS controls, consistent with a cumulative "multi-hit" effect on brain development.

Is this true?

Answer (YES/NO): NO